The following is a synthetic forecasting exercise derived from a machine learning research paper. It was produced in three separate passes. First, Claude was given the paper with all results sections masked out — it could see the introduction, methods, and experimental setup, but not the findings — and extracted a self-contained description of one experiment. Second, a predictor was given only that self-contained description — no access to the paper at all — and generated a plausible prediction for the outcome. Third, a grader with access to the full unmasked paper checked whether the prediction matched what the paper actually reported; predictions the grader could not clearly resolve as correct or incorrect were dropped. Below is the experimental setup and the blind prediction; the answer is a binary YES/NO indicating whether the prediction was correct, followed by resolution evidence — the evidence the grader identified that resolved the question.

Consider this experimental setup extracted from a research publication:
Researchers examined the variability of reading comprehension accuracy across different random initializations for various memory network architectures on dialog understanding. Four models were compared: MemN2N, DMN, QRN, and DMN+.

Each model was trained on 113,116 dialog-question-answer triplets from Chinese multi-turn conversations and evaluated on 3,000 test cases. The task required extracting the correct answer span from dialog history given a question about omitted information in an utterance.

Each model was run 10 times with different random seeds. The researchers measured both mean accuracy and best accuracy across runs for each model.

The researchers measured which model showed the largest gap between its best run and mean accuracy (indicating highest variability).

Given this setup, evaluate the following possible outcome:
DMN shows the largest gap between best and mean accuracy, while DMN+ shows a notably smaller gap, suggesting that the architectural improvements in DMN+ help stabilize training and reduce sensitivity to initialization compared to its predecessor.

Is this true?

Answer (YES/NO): NO